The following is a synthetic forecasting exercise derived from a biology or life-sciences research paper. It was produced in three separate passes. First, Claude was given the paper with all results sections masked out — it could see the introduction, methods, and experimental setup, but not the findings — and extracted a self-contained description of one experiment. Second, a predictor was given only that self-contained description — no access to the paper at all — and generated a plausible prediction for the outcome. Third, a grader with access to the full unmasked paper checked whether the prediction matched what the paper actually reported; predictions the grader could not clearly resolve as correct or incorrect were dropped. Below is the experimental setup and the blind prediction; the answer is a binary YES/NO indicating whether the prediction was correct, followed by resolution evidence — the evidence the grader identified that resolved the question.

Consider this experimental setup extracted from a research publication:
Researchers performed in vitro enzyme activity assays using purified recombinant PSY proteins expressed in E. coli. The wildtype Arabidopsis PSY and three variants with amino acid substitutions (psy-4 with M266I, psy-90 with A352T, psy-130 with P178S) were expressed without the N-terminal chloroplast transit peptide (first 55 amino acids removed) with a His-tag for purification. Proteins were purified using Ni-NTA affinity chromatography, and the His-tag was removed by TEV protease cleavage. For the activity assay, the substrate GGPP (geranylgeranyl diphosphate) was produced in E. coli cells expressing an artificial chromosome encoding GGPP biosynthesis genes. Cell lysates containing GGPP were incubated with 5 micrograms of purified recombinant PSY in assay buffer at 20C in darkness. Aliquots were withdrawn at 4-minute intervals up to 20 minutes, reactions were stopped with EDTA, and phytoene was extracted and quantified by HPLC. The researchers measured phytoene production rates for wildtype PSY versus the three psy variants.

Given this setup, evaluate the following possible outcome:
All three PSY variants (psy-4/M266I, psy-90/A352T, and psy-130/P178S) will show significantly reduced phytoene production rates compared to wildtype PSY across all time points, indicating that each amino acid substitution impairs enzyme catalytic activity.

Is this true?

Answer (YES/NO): NO